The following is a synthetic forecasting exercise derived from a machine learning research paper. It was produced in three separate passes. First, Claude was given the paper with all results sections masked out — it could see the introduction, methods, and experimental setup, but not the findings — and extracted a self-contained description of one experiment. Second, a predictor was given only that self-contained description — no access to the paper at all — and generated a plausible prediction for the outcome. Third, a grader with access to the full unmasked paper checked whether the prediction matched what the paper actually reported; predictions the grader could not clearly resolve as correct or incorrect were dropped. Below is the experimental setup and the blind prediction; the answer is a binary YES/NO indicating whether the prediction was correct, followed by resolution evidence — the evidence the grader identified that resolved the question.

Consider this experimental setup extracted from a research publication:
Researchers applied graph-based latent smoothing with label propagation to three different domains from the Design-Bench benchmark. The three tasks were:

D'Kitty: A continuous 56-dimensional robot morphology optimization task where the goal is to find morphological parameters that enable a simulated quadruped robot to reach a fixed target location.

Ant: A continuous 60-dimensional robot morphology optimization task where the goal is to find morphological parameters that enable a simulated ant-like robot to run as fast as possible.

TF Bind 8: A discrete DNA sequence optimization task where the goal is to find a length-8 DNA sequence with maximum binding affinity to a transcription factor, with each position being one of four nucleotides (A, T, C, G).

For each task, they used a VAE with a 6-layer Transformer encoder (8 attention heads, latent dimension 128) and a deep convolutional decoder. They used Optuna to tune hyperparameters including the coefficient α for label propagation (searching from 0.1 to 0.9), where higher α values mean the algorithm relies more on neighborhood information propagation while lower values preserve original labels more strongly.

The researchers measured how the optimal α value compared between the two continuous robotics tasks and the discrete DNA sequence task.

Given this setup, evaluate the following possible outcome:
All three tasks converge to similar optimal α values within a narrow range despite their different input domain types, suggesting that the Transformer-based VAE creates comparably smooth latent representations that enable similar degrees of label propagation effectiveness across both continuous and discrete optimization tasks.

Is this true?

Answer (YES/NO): NO